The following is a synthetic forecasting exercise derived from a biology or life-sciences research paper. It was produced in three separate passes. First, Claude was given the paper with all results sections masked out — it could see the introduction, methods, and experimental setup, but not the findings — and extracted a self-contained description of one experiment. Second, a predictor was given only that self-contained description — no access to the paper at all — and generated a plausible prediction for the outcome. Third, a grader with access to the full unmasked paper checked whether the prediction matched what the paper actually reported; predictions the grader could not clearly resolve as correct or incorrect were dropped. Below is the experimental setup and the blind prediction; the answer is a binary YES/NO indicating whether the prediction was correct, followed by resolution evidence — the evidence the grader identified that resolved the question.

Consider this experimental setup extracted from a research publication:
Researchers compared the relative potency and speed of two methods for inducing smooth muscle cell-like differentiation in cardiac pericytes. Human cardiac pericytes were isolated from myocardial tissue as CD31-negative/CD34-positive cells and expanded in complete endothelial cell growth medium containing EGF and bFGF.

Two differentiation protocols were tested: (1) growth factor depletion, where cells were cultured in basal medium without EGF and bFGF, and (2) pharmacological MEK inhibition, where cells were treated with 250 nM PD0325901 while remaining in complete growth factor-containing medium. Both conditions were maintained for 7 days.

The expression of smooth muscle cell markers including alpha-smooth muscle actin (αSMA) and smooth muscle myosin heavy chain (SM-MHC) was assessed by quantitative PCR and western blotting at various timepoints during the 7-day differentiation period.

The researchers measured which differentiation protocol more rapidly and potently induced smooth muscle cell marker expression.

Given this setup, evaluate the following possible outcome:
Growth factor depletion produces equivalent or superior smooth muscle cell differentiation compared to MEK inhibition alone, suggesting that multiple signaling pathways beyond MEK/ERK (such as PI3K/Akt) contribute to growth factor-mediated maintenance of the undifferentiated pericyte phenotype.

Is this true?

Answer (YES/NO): NO